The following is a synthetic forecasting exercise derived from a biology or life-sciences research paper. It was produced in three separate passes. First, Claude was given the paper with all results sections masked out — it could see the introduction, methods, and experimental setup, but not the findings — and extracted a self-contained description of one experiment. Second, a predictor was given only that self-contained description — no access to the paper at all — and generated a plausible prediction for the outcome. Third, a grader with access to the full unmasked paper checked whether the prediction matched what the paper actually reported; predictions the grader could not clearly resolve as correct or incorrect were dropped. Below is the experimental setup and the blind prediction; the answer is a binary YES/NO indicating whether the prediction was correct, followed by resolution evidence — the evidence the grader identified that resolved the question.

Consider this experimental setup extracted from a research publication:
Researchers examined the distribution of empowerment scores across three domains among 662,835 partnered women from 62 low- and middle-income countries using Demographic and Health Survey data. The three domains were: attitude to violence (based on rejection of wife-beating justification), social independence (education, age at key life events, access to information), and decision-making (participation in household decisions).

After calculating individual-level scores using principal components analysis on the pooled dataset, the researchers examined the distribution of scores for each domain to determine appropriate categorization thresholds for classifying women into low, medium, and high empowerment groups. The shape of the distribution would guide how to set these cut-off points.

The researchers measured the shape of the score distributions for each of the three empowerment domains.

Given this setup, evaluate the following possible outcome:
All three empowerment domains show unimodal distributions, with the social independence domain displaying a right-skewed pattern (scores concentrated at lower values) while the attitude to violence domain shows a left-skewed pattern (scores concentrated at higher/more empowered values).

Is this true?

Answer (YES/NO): NO